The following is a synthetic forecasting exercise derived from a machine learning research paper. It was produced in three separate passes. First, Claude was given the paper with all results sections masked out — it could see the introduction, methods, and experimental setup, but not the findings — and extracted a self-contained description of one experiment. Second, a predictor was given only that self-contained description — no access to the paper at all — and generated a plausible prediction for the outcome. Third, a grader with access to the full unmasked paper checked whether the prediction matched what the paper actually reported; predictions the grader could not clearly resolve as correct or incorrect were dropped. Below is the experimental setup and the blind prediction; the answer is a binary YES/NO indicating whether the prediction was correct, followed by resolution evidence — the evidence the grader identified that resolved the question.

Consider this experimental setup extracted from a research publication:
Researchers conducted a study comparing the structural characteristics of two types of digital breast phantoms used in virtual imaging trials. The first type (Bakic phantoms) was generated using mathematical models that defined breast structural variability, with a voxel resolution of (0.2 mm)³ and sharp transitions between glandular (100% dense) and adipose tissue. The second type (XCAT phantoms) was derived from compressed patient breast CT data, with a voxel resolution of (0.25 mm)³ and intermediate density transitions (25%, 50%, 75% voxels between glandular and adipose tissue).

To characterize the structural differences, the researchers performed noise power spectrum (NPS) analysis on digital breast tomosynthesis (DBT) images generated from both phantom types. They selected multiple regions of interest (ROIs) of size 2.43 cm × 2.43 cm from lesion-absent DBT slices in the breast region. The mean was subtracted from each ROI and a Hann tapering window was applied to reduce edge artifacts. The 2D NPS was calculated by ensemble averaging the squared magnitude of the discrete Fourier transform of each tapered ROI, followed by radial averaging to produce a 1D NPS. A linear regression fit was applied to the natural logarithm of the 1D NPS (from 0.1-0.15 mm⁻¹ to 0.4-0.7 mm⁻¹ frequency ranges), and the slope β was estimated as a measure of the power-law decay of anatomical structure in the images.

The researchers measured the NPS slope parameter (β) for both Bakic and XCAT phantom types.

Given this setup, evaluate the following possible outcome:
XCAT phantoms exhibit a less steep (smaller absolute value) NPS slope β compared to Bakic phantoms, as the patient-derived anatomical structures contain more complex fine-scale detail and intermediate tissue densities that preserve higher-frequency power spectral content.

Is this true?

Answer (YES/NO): NO